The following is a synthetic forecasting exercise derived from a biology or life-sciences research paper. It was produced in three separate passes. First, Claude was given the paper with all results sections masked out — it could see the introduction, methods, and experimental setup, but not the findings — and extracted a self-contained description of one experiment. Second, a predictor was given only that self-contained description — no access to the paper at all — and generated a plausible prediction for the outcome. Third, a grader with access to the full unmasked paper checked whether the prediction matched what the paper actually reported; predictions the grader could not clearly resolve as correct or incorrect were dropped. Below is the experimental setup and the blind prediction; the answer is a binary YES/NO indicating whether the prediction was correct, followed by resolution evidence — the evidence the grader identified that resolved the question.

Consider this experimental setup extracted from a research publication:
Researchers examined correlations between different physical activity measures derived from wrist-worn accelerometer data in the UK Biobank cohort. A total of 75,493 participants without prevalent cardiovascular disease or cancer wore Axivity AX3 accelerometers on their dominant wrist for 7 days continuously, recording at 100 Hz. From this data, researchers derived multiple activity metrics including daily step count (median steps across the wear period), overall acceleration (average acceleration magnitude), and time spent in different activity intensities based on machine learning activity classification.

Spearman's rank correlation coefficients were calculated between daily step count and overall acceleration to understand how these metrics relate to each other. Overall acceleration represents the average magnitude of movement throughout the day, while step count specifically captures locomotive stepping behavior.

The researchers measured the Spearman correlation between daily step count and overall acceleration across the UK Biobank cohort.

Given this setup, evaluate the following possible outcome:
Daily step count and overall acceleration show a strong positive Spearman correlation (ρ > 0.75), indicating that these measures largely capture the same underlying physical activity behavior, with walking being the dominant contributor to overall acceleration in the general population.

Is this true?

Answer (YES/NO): NO